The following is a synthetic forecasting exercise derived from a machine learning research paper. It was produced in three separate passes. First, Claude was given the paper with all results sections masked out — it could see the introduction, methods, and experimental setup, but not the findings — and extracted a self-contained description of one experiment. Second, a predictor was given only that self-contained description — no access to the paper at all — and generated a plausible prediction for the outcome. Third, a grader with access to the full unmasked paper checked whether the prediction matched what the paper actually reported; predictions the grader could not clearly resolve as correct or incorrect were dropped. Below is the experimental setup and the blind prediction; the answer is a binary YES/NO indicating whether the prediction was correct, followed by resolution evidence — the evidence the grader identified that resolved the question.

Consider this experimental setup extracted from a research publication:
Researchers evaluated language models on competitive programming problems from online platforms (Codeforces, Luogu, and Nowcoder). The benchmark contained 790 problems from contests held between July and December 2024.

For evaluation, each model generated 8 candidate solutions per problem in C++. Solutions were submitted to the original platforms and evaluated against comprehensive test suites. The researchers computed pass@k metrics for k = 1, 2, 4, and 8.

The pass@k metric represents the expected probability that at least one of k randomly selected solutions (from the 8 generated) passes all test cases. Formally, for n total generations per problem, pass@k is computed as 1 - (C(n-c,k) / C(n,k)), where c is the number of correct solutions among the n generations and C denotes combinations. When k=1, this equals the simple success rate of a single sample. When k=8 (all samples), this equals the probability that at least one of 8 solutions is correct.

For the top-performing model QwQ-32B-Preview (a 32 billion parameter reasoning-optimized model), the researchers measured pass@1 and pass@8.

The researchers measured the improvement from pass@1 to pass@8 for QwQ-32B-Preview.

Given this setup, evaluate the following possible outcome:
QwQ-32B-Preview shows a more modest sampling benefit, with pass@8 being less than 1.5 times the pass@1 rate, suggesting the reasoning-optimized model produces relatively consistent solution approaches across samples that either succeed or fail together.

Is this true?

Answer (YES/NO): NO